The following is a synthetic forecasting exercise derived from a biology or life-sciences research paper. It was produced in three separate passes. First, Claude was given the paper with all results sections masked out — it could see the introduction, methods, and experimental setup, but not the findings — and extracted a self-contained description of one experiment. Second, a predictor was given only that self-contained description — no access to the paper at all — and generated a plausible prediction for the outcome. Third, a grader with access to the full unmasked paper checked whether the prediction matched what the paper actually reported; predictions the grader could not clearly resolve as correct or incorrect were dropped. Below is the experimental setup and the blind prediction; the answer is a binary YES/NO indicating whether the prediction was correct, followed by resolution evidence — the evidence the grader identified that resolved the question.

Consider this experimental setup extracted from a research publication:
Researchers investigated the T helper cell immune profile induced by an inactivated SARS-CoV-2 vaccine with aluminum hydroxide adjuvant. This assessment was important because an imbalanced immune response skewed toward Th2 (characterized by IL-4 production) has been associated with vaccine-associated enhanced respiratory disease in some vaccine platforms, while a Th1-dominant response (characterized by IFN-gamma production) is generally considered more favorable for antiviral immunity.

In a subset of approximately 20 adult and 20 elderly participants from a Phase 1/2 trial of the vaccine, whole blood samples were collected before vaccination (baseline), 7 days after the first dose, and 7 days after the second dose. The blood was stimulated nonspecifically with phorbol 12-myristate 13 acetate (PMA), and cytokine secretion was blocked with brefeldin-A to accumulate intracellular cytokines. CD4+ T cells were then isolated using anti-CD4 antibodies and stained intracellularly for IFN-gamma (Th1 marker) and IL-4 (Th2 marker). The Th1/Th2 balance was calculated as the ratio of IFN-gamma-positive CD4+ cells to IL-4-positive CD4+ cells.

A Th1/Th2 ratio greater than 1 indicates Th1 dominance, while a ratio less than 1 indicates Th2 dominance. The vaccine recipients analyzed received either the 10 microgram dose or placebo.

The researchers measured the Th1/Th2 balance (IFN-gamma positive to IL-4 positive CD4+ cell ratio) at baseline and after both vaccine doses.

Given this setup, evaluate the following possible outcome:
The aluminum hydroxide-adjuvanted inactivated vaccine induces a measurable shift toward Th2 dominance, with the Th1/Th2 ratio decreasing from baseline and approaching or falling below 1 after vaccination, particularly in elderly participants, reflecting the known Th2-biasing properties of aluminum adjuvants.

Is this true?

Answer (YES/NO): NO